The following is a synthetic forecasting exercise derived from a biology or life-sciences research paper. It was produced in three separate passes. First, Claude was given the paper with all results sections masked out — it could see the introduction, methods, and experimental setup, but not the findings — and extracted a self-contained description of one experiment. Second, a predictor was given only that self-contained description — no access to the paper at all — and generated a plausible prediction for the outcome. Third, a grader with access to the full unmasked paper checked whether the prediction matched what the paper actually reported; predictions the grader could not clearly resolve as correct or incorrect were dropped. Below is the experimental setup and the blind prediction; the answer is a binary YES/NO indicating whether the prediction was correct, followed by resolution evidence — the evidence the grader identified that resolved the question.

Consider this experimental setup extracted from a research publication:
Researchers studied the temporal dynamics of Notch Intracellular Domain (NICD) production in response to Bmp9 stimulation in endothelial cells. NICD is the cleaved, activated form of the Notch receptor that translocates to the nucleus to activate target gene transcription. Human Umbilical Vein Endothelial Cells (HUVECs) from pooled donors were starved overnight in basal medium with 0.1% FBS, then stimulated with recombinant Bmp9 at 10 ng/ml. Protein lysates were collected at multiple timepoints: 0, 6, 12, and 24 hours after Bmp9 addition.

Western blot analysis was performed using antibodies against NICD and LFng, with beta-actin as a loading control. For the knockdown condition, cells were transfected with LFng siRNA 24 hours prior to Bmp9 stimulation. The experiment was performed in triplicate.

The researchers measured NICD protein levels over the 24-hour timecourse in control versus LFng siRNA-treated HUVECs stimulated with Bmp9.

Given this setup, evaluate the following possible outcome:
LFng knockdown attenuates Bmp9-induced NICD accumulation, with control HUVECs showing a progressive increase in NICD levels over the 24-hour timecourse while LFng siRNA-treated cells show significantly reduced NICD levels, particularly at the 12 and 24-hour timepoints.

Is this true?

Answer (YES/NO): NO